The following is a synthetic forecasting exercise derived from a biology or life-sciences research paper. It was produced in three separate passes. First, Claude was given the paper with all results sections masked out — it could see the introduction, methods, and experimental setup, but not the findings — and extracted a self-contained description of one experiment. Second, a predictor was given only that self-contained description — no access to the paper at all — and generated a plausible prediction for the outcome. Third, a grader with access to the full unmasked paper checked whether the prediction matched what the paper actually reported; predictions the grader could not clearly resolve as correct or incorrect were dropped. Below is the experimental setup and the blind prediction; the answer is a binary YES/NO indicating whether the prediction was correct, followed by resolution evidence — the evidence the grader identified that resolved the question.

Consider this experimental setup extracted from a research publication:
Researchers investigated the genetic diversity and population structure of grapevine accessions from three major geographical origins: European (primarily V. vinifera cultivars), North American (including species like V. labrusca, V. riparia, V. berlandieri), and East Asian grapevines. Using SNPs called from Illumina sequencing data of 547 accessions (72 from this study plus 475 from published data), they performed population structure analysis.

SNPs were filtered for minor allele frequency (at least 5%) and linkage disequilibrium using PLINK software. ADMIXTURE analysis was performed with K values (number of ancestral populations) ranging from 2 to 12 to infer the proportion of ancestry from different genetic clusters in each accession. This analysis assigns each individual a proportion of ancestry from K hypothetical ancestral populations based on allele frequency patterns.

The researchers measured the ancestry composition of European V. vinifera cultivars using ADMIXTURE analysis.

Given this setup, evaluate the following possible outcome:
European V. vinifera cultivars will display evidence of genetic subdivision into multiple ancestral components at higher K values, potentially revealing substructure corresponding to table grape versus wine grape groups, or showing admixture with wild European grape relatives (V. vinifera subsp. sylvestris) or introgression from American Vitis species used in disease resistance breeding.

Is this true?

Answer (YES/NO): NO